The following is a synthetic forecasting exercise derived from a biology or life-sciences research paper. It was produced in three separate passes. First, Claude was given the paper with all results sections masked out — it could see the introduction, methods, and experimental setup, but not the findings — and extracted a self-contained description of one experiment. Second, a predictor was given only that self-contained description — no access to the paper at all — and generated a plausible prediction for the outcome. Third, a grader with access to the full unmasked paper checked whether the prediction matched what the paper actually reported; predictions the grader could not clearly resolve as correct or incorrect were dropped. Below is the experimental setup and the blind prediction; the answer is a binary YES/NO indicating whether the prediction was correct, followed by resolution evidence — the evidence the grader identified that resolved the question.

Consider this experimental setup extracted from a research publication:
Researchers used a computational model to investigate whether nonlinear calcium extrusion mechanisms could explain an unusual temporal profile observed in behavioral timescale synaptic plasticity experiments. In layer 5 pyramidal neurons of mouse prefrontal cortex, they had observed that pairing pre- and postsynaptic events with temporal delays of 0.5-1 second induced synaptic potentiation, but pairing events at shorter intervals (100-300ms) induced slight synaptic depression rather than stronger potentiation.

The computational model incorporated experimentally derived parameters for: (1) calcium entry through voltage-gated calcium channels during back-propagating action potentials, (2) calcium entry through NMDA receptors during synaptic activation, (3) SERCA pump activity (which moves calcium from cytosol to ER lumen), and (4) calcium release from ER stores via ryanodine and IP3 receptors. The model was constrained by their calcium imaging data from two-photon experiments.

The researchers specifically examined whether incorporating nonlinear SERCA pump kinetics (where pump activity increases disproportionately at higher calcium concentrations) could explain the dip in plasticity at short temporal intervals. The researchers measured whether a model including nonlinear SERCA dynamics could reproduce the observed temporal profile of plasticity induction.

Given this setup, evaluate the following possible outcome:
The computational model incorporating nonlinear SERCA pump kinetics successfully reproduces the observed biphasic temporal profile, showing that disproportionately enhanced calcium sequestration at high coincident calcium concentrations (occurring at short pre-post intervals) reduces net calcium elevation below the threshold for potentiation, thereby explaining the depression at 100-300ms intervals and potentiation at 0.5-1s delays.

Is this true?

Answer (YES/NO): YES